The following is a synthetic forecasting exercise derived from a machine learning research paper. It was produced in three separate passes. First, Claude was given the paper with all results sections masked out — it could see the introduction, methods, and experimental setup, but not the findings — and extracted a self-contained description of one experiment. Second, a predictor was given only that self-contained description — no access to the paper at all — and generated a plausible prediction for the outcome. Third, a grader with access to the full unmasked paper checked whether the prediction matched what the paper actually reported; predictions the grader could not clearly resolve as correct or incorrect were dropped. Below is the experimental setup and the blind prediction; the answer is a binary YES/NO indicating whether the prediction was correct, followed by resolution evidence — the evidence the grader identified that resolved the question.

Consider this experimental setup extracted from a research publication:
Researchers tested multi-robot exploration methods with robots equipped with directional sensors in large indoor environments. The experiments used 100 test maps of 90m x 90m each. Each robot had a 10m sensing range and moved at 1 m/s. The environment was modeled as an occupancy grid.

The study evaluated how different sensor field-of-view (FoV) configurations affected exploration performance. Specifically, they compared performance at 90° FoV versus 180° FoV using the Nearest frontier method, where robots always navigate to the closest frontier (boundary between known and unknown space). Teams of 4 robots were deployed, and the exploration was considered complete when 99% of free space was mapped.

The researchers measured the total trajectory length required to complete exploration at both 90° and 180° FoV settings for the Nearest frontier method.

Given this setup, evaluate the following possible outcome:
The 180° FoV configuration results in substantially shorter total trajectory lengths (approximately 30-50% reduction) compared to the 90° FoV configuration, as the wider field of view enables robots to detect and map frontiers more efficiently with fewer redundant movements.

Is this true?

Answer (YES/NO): NO